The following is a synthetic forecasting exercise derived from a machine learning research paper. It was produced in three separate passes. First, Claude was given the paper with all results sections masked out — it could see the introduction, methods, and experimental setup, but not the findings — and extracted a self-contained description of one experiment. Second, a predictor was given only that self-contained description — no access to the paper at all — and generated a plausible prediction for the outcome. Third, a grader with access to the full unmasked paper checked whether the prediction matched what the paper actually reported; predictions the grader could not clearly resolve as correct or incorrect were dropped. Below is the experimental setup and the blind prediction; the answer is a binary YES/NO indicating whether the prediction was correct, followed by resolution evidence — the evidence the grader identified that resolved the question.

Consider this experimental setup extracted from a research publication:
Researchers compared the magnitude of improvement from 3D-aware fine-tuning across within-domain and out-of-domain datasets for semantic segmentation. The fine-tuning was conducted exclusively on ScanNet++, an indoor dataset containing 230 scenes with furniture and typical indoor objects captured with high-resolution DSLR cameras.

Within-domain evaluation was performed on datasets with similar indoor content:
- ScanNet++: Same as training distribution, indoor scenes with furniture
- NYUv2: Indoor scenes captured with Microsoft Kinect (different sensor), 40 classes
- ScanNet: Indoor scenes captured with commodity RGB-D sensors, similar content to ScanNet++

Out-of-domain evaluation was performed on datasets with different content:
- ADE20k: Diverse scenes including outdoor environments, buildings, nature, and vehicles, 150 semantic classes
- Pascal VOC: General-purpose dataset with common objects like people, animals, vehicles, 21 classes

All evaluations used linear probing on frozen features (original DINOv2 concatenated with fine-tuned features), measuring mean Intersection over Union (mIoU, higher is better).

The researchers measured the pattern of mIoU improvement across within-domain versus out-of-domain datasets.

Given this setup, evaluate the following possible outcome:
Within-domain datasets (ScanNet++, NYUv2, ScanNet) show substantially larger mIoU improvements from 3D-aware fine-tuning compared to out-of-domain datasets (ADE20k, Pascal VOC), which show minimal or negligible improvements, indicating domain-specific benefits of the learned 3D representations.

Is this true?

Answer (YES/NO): NO